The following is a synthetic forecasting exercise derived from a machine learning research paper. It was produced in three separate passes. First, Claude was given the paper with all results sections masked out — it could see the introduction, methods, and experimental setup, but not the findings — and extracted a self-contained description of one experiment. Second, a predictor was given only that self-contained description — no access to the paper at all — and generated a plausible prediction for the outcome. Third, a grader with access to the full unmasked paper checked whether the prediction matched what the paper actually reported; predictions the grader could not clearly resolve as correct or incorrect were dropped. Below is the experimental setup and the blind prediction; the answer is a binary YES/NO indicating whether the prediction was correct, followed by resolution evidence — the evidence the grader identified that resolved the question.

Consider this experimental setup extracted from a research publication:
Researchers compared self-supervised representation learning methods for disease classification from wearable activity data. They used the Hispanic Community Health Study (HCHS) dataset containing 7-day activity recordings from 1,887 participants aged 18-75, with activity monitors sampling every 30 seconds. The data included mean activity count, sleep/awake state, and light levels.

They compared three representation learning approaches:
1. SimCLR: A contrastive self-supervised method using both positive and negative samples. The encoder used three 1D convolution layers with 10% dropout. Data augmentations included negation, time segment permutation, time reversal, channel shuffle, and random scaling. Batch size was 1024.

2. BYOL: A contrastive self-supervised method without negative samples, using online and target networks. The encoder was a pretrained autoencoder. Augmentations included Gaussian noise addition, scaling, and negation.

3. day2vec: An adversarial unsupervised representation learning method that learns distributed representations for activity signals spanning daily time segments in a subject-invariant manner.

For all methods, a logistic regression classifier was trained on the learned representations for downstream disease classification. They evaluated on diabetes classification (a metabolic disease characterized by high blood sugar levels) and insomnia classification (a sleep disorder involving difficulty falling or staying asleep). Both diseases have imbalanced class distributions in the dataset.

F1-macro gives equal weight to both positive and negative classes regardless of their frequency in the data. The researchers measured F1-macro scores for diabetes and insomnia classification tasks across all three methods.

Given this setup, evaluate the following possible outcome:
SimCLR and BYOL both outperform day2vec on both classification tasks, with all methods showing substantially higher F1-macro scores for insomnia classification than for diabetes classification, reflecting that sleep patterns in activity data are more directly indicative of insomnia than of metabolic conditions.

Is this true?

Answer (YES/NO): NO